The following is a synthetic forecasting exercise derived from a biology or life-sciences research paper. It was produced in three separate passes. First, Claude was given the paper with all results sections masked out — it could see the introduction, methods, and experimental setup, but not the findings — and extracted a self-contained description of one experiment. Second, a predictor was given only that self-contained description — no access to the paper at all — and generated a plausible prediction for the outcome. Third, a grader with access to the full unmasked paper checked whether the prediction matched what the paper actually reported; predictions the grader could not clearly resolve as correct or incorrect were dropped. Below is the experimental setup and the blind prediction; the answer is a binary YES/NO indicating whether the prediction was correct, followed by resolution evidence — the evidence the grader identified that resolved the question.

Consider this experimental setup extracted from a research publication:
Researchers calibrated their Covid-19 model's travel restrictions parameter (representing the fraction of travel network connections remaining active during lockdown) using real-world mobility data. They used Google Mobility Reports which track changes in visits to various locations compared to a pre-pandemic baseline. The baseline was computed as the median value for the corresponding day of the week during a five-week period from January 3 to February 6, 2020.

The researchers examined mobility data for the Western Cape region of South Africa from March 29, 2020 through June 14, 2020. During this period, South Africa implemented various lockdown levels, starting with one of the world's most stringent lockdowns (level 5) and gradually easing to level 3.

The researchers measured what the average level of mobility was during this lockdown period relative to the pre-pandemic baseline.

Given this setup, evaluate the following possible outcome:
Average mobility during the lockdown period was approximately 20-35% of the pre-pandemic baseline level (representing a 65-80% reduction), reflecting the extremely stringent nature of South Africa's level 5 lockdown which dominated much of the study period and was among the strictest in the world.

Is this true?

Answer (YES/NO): NO